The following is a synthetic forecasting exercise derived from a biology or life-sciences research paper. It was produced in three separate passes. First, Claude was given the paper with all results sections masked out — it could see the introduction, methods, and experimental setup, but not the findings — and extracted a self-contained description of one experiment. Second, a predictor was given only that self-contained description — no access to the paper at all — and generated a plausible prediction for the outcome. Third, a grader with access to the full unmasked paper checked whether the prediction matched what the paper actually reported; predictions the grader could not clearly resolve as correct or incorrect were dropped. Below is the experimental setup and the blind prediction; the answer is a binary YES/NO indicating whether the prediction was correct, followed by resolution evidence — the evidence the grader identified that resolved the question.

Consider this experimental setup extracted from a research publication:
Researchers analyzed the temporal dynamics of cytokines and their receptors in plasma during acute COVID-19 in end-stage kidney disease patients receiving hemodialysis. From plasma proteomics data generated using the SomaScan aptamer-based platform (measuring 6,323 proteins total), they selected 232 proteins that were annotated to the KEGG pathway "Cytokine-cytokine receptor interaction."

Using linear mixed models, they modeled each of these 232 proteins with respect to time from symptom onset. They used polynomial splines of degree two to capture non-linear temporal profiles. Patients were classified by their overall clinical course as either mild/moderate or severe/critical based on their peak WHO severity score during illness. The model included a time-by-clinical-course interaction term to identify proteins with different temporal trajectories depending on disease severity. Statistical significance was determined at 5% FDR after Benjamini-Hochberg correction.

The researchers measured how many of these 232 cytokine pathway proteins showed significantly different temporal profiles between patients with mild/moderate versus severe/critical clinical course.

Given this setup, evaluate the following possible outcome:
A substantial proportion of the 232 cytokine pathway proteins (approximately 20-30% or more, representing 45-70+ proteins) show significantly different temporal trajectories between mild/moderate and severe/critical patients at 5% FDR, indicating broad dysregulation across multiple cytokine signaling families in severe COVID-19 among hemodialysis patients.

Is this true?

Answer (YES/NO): YES